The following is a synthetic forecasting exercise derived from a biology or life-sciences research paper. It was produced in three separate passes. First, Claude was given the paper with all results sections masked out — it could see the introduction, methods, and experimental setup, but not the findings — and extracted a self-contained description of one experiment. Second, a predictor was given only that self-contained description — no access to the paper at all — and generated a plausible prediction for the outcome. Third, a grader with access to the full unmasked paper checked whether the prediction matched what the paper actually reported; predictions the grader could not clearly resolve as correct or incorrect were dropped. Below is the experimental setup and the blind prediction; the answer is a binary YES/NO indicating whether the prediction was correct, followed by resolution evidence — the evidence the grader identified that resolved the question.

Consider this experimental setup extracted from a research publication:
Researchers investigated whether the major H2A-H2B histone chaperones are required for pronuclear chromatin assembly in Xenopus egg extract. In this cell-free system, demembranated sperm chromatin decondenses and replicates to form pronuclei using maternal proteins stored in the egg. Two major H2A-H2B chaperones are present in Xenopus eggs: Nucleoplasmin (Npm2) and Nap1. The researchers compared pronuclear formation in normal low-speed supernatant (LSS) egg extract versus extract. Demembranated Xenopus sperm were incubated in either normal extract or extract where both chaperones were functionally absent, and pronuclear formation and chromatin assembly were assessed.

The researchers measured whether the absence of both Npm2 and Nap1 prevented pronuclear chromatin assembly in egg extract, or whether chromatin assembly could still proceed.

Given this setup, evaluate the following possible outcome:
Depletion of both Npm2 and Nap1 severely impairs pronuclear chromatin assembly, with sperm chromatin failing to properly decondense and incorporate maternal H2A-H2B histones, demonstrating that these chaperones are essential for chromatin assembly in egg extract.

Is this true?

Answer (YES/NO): NO